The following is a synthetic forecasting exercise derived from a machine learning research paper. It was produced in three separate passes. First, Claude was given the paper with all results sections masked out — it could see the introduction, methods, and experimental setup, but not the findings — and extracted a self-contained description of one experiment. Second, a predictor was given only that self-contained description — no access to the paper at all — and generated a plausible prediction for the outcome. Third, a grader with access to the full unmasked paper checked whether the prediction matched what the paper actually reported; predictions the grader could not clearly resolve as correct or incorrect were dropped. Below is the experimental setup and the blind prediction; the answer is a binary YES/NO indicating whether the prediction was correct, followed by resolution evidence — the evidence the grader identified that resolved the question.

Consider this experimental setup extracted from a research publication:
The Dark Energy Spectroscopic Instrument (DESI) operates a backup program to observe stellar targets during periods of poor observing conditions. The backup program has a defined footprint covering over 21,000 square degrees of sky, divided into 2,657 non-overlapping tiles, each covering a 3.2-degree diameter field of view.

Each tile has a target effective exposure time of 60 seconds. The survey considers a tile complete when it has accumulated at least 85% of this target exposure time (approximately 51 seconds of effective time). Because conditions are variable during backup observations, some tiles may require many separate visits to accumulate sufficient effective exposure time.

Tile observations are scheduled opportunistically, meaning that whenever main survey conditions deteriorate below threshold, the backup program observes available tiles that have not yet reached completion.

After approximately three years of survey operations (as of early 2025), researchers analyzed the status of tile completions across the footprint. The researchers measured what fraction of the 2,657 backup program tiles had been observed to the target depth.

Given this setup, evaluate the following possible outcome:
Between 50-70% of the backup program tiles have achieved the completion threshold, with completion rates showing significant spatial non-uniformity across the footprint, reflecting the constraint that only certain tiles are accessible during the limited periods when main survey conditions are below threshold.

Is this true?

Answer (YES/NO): YES